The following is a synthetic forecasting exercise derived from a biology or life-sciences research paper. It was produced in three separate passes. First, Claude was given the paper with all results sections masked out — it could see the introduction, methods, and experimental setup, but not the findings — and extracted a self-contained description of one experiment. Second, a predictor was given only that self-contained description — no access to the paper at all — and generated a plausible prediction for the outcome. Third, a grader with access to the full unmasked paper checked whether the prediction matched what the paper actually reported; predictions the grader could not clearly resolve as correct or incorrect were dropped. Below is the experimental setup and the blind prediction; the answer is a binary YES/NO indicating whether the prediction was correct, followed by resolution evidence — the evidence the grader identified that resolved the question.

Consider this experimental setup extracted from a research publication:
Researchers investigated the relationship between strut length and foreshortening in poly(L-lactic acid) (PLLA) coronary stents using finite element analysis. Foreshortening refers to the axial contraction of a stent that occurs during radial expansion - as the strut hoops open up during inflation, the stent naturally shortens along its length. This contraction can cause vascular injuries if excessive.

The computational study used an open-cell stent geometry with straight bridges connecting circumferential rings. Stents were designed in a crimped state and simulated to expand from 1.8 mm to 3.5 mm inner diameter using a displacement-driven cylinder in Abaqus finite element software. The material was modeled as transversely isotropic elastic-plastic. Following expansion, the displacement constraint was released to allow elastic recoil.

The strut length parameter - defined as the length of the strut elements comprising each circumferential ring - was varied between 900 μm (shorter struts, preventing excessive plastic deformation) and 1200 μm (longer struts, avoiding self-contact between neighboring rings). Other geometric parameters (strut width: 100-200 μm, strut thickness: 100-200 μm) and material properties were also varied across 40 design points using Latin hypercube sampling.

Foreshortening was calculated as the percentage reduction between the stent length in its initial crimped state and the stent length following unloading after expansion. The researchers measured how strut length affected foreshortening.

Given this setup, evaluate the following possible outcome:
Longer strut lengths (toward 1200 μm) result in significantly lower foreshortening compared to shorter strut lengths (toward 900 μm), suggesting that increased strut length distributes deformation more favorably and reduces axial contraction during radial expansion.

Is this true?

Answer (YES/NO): YES